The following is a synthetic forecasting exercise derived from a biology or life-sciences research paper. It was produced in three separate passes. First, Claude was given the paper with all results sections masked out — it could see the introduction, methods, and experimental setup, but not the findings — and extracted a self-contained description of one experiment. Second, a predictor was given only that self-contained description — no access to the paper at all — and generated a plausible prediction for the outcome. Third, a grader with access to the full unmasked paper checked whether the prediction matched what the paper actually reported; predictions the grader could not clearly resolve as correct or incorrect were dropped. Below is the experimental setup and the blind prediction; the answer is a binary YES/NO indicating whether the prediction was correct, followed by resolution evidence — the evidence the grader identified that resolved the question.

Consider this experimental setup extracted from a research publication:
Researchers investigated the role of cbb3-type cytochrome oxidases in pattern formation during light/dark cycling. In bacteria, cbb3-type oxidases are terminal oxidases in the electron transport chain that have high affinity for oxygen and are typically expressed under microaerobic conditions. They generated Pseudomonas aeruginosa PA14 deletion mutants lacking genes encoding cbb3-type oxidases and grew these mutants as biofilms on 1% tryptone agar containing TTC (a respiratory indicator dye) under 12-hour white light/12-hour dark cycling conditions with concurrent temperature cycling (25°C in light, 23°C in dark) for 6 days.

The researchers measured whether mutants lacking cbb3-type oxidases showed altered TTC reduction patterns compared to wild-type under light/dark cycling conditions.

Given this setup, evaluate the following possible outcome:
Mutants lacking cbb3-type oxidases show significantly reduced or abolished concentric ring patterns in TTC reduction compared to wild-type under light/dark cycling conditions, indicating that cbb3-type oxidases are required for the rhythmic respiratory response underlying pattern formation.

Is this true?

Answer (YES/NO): NO